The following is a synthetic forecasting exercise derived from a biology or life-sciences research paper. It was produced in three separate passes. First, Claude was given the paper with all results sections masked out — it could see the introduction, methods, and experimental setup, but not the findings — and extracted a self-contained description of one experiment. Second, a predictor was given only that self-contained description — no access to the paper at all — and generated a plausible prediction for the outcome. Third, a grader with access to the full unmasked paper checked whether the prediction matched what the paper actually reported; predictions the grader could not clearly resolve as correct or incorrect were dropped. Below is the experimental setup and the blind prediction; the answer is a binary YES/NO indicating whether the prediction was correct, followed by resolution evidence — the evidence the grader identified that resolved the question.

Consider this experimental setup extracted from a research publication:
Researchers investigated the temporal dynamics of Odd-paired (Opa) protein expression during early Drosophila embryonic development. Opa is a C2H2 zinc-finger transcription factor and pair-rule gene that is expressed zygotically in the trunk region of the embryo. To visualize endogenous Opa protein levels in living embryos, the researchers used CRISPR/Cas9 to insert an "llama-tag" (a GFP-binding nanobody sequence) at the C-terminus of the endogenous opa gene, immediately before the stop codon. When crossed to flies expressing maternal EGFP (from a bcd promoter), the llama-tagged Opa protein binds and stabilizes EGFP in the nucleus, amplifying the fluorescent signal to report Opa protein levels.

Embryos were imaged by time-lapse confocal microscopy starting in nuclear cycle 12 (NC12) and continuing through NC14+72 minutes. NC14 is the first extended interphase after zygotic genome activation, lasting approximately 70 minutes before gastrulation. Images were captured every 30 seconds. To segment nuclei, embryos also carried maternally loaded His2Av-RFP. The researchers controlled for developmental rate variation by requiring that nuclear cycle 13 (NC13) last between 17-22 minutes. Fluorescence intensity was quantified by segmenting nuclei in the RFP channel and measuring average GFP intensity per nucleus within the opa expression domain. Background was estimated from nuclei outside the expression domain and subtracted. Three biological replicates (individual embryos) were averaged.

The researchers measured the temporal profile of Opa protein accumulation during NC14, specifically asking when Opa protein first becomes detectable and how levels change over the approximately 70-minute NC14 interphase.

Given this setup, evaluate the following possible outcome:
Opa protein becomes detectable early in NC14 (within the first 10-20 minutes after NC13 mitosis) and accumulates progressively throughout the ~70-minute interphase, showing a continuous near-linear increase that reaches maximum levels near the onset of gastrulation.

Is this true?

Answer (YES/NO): NO